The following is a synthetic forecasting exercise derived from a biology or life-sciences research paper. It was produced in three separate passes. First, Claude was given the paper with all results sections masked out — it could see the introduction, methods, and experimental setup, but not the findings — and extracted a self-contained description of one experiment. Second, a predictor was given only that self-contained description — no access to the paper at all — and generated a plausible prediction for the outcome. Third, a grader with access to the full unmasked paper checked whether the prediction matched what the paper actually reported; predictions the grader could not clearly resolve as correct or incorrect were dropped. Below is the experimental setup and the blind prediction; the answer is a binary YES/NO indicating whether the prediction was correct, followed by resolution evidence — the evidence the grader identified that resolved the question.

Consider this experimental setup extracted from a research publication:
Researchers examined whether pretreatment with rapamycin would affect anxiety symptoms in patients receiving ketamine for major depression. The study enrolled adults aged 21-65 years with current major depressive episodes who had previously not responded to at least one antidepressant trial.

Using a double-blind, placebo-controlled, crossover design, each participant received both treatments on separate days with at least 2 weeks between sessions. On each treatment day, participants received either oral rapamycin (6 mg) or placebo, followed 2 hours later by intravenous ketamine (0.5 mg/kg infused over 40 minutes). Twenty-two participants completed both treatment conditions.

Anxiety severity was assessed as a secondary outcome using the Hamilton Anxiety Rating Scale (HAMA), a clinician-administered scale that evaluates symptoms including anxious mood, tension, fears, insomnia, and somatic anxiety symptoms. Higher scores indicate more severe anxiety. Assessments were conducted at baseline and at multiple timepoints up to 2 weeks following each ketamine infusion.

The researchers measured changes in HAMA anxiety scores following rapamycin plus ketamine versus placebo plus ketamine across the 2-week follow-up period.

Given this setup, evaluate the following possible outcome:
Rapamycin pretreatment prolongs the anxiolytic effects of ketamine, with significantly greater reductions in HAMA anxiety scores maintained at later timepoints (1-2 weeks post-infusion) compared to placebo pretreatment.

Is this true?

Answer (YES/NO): NO